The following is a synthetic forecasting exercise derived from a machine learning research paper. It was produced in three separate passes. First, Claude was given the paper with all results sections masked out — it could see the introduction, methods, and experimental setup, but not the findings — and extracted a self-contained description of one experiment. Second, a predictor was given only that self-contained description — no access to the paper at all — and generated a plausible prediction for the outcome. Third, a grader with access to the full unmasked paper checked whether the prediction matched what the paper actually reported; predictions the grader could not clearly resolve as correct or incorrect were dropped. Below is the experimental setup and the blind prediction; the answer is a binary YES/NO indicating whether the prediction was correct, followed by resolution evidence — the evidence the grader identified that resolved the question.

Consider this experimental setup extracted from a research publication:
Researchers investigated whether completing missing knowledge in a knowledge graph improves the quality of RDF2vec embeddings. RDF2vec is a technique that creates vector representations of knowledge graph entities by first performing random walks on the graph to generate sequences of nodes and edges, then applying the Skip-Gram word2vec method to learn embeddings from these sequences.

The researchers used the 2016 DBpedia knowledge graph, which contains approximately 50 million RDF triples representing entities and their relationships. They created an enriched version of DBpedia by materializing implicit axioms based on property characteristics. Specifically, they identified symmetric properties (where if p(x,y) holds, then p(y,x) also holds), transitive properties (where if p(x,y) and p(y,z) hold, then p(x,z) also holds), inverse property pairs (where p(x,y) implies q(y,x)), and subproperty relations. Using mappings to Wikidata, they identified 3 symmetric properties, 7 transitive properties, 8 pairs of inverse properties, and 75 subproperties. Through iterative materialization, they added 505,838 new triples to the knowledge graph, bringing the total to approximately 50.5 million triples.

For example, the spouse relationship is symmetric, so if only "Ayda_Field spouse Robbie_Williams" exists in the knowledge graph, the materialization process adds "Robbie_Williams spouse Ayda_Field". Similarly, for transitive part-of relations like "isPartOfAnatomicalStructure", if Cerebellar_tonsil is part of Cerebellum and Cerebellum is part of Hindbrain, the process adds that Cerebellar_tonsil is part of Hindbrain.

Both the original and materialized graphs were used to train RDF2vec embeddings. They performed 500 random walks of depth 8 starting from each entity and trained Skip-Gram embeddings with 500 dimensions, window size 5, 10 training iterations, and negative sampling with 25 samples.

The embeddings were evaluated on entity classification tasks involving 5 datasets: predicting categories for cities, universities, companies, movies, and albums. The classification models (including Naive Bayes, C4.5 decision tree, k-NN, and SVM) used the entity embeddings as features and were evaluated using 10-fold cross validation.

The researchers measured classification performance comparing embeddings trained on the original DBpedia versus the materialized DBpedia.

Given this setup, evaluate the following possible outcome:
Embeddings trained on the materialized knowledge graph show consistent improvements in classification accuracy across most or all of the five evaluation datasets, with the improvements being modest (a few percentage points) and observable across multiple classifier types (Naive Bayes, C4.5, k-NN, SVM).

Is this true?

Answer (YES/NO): NO